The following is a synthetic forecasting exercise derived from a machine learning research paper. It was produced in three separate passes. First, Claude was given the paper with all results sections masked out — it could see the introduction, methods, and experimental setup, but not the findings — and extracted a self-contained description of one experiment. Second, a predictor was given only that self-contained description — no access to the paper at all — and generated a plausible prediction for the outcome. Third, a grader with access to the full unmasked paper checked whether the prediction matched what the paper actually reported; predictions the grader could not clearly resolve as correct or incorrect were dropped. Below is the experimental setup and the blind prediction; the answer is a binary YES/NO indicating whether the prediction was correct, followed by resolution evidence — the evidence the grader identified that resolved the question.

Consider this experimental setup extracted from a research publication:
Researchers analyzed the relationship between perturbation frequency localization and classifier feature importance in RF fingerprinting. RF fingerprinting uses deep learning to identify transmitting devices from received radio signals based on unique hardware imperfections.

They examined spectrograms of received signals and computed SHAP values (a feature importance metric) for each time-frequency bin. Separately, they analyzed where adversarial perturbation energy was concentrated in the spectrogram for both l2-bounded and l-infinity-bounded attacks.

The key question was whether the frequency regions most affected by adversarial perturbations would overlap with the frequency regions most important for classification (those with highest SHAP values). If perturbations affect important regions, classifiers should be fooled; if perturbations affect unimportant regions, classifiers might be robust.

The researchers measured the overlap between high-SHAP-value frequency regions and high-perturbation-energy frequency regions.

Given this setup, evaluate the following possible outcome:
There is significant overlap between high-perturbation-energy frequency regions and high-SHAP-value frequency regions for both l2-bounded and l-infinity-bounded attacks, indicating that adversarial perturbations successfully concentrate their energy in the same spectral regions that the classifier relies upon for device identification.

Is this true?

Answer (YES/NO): NO